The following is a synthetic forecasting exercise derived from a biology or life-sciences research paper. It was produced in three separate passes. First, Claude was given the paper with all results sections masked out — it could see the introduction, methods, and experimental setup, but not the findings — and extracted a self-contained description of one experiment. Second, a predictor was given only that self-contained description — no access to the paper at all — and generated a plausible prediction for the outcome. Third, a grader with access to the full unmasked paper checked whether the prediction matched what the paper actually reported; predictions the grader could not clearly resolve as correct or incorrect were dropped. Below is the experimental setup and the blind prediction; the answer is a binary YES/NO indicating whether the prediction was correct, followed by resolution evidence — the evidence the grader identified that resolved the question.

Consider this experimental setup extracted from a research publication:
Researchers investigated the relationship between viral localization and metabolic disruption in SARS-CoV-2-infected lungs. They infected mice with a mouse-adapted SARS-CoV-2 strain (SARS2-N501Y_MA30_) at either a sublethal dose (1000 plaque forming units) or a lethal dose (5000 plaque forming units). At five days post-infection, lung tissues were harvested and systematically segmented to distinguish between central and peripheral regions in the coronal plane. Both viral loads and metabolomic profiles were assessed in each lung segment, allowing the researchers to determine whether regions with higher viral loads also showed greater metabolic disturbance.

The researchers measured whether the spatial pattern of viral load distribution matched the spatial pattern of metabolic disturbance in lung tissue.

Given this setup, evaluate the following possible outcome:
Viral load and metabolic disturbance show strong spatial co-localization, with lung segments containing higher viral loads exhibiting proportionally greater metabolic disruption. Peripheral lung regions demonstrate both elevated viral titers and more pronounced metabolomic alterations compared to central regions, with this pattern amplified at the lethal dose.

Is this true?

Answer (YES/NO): NO